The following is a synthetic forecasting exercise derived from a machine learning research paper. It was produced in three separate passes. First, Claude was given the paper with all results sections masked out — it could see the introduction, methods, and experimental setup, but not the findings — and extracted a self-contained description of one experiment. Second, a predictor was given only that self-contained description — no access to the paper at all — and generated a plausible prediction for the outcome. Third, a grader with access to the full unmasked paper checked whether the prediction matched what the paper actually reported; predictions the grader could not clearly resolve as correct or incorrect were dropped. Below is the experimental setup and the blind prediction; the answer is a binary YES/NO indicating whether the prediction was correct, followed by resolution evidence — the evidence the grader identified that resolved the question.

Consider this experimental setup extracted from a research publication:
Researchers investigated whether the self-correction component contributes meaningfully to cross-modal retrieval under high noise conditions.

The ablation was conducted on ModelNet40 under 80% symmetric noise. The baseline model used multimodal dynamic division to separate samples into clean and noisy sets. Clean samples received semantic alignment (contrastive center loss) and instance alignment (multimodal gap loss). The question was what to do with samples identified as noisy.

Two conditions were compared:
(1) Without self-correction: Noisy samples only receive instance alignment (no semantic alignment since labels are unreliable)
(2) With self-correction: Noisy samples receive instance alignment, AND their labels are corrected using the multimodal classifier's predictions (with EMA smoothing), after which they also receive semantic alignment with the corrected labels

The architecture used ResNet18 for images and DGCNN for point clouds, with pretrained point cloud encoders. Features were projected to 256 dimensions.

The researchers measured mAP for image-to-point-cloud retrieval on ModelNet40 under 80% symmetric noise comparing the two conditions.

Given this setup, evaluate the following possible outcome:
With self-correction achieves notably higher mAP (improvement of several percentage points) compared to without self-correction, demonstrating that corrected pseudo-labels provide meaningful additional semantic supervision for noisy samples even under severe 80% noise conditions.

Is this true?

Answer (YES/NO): YES